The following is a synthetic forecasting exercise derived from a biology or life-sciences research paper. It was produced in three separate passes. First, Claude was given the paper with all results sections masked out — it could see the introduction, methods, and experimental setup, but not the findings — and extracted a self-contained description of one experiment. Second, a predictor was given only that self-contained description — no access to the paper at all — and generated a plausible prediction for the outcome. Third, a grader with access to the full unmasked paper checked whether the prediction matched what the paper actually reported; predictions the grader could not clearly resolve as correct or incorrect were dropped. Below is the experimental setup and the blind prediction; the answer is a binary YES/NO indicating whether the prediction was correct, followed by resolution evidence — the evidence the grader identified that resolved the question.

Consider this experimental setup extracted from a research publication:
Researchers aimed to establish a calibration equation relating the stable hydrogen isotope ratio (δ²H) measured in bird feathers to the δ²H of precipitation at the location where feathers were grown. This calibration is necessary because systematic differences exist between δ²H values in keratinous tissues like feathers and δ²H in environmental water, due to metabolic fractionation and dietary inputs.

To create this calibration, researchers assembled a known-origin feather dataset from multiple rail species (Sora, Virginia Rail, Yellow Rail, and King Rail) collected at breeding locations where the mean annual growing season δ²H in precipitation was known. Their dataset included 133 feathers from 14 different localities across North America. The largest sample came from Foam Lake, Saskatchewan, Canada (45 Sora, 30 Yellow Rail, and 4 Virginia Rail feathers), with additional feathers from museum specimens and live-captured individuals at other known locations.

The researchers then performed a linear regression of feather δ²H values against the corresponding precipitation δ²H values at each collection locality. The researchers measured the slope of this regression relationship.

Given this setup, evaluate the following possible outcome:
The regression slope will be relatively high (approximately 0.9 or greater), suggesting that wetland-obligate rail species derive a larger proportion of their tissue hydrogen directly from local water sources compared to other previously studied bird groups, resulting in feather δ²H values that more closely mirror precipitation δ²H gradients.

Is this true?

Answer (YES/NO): NO